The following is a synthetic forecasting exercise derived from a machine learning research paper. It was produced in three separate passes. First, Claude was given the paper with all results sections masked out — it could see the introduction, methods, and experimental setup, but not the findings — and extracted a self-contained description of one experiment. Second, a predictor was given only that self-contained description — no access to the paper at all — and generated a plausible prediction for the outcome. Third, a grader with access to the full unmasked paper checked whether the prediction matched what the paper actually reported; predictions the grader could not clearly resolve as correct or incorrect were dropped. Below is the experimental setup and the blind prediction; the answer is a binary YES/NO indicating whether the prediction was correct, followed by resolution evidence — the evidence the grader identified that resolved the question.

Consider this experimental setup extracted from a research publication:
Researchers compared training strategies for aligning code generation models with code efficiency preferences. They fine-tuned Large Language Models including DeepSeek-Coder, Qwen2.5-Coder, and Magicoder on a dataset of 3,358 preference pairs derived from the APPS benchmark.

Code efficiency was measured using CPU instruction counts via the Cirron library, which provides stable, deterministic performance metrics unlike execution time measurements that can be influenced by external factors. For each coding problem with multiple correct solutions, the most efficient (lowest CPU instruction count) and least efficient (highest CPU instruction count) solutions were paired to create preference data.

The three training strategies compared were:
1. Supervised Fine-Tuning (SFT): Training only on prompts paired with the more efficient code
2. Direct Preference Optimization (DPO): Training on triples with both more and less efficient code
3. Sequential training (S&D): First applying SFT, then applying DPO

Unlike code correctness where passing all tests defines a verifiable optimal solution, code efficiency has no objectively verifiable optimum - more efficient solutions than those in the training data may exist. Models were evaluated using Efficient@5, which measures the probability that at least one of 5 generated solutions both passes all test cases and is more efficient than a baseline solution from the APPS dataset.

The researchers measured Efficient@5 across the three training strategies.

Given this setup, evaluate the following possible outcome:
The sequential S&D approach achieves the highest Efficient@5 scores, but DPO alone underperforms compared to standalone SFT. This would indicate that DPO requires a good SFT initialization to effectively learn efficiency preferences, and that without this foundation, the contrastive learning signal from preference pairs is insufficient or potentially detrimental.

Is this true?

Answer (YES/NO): NO